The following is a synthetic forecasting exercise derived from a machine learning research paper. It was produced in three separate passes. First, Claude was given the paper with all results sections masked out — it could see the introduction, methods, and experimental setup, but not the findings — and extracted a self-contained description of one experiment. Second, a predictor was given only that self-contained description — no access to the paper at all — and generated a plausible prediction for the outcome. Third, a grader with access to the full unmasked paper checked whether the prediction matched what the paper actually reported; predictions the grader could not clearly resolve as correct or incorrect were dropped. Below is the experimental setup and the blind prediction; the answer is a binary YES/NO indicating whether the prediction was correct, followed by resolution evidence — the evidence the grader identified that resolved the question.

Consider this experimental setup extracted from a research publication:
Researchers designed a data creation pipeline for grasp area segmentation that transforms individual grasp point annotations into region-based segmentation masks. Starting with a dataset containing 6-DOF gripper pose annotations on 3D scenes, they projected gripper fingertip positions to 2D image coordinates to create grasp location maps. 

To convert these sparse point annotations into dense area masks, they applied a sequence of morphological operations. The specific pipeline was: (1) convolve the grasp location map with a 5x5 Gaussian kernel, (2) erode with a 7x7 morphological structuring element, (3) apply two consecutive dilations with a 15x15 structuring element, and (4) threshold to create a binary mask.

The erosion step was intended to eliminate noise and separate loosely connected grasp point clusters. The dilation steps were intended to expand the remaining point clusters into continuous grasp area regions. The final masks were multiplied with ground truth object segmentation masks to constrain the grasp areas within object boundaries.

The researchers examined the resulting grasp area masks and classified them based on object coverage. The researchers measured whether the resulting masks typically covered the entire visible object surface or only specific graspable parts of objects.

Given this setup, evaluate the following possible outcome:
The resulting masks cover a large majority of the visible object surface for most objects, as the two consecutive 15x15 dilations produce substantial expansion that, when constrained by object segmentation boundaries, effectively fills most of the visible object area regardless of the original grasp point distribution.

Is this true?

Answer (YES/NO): NO